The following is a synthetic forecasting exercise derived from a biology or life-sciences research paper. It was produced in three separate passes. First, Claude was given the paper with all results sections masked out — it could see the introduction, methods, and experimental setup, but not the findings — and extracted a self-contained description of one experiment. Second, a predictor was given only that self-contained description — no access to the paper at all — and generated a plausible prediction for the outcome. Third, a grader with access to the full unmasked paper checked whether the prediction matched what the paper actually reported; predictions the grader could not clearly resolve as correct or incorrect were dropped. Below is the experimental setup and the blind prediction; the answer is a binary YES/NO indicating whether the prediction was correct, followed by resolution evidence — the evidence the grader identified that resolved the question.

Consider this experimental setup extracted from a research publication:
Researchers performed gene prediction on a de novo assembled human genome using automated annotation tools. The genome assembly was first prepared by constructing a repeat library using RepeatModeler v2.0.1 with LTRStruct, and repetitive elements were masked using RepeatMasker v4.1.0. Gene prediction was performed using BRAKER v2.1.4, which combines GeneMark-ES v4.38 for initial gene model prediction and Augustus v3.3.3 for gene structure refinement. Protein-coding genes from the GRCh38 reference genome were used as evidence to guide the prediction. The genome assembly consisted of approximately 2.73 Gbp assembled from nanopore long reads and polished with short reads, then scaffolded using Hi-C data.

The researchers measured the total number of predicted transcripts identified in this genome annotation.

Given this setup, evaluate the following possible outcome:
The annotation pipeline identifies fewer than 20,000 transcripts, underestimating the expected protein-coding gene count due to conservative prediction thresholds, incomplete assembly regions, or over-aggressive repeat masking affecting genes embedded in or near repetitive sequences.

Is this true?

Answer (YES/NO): NO